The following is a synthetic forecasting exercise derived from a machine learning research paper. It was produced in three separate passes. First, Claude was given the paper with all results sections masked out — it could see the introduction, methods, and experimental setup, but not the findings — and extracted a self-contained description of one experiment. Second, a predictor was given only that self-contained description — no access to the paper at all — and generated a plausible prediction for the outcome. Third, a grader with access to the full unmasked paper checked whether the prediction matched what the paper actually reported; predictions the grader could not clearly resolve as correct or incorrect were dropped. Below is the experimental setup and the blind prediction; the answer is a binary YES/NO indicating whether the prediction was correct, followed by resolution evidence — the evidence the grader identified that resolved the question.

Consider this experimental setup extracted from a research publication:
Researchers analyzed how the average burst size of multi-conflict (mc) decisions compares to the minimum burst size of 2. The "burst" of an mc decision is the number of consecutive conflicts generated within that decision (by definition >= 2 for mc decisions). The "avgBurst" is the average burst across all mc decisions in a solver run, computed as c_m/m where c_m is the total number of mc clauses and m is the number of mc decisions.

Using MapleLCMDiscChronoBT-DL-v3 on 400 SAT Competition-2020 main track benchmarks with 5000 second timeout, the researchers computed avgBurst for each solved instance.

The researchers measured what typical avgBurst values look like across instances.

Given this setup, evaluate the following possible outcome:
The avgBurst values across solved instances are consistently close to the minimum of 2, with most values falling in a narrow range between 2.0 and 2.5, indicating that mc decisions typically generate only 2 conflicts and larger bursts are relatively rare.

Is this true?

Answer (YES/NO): NO